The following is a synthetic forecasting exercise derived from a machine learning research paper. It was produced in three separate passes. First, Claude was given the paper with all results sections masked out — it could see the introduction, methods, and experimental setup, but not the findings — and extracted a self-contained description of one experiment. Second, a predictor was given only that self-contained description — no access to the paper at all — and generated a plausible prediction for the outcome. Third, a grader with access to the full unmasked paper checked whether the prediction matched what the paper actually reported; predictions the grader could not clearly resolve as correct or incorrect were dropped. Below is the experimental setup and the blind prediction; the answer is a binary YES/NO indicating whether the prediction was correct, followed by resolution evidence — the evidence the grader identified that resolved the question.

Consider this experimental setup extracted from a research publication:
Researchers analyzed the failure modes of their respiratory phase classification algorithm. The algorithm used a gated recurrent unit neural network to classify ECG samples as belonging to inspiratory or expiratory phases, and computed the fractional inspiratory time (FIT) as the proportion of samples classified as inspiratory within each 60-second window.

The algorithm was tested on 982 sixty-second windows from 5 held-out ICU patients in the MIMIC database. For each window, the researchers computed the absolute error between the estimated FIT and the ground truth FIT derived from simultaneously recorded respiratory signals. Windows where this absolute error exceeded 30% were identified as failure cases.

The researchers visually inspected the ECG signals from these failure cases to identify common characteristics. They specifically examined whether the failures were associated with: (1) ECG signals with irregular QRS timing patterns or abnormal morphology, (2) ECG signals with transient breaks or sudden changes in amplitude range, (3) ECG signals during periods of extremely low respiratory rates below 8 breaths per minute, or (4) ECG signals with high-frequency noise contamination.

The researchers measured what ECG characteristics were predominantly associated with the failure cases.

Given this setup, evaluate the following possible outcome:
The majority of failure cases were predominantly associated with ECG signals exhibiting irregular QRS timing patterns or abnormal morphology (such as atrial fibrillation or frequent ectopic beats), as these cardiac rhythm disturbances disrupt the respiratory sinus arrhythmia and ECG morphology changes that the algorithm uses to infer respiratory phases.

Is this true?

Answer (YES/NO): NO